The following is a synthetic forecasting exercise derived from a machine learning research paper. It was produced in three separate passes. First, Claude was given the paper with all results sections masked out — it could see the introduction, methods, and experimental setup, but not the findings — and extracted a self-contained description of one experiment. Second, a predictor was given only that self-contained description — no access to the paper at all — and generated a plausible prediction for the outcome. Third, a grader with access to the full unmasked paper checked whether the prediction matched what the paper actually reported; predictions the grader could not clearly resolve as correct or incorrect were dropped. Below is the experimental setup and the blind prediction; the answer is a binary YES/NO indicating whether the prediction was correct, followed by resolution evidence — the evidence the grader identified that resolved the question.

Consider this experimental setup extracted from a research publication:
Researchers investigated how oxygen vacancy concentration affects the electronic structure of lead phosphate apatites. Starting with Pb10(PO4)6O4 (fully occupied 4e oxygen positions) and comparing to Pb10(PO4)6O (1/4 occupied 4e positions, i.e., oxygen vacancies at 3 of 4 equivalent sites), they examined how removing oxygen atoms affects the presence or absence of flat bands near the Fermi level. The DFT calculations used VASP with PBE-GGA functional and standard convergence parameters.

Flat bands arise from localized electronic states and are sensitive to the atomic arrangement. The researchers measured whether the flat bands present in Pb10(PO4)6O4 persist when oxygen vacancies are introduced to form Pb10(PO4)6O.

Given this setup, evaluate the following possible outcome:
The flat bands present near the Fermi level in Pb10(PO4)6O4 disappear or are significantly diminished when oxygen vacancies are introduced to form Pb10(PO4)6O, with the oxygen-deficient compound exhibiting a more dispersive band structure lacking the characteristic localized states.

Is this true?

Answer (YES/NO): YES